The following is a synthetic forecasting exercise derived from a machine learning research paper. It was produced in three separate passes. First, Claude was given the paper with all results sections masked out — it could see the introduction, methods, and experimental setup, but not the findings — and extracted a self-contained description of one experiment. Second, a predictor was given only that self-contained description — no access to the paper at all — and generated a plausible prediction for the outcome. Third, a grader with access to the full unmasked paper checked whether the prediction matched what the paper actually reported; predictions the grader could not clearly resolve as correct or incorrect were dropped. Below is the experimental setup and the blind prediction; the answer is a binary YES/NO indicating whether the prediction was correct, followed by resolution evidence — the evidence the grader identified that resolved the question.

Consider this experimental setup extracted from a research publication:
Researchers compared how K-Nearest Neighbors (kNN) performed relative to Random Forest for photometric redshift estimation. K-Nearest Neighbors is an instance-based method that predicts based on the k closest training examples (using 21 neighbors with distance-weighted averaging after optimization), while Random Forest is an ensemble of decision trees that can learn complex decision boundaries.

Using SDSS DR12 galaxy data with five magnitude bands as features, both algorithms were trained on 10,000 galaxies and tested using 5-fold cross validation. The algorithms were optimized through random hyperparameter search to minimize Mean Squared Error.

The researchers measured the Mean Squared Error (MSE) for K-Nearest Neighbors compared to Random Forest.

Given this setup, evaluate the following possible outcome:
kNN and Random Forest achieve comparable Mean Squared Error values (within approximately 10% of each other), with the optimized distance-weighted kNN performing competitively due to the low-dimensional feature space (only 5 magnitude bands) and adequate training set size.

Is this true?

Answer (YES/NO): YES